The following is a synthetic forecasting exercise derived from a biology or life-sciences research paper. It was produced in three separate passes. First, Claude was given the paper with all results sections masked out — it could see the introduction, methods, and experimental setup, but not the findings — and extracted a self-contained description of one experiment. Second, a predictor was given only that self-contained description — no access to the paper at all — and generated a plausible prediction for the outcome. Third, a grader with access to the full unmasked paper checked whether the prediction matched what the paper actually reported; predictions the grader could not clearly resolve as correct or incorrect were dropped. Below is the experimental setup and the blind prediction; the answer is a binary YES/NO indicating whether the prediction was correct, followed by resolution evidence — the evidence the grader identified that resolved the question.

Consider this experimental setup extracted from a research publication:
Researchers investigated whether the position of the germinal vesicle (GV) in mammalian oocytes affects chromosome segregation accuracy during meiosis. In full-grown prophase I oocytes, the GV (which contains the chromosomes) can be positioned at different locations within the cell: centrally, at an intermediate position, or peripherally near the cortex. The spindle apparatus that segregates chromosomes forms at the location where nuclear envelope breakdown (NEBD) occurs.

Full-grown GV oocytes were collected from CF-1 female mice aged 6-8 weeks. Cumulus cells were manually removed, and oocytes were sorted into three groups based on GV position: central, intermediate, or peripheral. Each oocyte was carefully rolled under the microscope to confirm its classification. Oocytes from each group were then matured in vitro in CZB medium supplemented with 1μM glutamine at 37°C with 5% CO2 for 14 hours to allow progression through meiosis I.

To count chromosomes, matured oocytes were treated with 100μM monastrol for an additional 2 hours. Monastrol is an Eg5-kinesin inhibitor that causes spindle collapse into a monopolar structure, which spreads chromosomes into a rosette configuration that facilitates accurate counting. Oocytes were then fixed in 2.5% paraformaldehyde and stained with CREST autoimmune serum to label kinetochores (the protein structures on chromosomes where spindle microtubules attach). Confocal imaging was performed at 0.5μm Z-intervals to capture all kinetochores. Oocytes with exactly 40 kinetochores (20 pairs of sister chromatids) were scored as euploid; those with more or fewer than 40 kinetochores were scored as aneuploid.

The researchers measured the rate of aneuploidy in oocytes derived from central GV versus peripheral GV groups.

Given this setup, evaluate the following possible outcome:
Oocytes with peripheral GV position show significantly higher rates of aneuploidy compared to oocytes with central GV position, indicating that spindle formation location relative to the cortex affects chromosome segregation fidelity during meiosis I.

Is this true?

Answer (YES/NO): YES